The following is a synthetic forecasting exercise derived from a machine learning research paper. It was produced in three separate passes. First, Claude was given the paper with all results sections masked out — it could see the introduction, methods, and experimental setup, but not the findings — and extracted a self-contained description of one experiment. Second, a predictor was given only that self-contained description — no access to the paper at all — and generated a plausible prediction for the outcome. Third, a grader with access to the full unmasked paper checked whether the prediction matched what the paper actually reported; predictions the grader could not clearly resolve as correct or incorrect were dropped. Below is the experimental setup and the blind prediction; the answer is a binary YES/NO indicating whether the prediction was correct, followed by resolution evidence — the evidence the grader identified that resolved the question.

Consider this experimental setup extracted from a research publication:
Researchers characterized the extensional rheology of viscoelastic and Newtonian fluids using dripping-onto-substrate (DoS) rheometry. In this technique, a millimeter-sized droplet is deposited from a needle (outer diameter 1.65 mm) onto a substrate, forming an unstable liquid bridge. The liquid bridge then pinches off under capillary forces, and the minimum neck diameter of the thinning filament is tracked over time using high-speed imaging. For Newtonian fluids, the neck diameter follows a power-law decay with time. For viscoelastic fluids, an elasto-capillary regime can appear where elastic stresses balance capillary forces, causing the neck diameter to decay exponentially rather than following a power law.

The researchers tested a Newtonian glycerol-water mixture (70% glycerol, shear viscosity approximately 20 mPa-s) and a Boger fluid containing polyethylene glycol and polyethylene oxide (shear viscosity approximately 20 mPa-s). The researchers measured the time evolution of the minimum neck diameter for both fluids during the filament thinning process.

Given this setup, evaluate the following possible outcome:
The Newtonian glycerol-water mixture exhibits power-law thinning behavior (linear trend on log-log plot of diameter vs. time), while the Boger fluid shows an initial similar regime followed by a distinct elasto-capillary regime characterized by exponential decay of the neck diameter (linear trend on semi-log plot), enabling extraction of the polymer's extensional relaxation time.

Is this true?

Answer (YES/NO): YES